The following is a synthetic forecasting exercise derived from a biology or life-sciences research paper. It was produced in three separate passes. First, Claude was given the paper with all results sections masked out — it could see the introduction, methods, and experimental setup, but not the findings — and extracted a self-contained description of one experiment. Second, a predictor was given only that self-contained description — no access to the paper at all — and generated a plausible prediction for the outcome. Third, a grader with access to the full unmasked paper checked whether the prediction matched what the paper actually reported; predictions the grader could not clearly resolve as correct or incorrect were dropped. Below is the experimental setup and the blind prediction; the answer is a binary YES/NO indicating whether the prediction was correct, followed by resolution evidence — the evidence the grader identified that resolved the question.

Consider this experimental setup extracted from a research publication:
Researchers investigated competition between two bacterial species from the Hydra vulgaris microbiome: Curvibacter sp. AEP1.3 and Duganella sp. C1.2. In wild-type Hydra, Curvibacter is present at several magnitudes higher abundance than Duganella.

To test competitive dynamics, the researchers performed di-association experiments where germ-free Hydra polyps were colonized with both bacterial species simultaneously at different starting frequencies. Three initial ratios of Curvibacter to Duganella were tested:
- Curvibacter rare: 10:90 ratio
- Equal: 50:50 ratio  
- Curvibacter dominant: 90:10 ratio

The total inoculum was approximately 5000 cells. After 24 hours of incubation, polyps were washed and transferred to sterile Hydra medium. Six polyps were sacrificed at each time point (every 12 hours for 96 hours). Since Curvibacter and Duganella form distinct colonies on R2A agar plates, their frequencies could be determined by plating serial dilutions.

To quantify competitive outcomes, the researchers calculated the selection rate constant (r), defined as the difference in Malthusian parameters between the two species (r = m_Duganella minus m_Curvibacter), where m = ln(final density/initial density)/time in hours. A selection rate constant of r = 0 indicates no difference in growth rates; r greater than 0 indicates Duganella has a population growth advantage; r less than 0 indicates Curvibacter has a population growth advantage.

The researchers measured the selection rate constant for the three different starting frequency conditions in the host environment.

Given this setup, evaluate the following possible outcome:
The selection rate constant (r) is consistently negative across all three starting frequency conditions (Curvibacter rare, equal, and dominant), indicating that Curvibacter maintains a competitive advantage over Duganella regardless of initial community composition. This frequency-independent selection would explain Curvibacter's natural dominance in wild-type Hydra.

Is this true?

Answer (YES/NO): NO